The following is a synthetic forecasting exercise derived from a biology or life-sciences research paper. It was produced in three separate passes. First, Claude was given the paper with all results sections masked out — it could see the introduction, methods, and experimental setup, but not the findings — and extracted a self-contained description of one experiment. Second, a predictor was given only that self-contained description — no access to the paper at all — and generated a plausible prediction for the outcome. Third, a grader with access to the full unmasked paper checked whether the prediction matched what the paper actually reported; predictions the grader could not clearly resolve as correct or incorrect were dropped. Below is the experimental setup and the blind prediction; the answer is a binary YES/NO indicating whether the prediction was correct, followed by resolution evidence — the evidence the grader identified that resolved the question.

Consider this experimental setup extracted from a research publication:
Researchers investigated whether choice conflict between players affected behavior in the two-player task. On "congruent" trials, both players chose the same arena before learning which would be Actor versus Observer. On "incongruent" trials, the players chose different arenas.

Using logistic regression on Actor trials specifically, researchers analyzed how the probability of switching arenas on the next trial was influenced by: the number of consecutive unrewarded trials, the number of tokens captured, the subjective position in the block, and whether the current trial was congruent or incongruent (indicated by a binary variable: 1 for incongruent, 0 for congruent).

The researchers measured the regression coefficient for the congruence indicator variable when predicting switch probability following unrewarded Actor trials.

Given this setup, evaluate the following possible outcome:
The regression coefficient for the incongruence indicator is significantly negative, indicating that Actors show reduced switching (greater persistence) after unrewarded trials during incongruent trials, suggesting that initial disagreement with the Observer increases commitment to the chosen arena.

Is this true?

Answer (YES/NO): NO